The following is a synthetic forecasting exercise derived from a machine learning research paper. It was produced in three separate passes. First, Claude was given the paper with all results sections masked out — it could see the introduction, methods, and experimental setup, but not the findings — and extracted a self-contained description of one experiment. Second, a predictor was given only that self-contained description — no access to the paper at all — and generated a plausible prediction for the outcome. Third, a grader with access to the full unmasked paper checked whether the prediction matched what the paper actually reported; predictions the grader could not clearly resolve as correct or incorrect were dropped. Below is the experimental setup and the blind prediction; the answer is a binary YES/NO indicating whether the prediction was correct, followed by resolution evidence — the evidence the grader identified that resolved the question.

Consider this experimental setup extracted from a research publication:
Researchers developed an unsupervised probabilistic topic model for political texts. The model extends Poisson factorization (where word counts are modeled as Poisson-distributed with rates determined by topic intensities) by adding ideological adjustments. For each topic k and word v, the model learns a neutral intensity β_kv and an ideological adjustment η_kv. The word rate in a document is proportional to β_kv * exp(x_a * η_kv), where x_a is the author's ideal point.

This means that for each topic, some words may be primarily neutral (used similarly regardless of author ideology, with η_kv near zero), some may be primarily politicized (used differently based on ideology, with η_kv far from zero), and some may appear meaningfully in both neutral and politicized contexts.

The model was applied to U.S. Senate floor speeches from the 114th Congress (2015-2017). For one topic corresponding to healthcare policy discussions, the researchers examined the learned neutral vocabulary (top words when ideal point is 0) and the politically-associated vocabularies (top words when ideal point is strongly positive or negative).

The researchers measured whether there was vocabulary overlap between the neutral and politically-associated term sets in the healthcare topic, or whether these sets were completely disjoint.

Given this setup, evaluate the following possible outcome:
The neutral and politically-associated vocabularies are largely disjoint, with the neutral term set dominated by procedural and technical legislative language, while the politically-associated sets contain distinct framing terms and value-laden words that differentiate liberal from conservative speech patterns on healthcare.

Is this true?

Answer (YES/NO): NO